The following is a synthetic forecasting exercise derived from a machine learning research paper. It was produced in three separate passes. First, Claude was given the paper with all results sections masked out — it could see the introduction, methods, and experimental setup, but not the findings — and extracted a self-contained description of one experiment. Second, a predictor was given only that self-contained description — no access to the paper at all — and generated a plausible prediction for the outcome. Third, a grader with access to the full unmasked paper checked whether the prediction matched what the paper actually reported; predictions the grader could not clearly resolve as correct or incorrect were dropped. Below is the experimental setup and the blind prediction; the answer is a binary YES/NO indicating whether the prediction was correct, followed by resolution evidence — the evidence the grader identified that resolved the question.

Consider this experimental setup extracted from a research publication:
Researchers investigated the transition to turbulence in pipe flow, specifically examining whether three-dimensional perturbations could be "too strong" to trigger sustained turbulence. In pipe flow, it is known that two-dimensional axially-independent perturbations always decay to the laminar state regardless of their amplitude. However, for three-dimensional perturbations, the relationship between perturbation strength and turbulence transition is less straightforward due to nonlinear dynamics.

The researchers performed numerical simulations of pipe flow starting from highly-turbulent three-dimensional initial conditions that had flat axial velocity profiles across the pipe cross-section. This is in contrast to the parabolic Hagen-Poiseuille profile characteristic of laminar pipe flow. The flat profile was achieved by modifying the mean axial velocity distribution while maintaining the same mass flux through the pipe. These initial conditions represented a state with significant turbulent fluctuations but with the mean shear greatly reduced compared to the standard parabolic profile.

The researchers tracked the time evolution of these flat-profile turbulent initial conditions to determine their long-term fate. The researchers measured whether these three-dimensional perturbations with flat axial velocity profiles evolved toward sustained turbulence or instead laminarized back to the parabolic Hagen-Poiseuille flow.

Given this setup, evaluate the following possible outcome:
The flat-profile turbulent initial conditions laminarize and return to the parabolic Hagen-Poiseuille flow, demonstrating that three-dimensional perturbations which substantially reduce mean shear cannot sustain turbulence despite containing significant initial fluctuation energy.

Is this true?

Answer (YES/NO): YES